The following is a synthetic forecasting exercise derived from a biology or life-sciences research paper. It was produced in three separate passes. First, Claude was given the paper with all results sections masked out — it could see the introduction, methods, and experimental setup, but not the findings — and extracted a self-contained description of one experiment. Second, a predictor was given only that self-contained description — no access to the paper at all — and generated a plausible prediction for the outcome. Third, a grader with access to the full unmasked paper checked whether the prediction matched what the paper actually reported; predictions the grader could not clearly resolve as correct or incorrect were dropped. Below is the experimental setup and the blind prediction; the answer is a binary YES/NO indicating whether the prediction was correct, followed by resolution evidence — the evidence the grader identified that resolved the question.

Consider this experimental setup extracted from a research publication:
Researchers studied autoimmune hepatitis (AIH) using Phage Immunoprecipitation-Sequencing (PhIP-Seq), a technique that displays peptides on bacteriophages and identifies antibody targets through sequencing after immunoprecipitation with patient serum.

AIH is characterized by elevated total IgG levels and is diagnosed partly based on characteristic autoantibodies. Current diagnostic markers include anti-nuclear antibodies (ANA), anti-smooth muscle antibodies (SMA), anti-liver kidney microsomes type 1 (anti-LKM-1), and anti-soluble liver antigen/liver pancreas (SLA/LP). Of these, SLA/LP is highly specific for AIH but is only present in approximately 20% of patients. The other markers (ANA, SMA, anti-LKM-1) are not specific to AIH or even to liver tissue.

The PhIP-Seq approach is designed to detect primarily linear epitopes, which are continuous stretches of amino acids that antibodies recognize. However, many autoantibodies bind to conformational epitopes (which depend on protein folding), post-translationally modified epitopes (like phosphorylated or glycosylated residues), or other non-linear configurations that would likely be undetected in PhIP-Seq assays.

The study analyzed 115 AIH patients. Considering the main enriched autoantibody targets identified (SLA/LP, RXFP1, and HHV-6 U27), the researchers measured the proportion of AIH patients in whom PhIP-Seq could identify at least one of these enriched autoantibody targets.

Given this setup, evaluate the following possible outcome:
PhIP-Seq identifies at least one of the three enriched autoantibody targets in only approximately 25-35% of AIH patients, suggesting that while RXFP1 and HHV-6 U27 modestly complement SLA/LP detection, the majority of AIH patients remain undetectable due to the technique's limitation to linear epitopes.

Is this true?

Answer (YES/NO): NO